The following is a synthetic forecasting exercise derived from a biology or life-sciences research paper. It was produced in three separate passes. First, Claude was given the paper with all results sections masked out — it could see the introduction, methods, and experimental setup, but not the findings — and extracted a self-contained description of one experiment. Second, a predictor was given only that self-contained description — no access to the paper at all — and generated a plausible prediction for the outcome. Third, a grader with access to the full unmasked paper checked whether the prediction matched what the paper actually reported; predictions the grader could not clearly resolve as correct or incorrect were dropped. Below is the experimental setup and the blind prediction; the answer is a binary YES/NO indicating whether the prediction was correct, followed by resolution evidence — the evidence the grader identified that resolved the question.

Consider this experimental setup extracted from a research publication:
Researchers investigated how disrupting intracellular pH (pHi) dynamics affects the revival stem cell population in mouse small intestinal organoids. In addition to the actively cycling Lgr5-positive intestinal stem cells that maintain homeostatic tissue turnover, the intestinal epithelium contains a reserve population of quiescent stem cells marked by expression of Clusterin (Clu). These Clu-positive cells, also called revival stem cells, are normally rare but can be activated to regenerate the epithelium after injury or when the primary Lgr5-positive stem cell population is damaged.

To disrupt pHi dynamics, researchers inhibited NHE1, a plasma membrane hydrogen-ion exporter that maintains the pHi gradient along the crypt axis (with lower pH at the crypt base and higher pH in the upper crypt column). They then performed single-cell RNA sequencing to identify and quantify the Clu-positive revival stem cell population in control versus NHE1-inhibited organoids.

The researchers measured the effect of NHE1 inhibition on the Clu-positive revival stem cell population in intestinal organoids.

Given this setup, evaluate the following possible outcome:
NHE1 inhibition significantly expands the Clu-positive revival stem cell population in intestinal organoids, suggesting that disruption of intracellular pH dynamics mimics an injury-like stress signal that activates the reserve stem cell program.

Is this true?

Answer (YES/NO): YES